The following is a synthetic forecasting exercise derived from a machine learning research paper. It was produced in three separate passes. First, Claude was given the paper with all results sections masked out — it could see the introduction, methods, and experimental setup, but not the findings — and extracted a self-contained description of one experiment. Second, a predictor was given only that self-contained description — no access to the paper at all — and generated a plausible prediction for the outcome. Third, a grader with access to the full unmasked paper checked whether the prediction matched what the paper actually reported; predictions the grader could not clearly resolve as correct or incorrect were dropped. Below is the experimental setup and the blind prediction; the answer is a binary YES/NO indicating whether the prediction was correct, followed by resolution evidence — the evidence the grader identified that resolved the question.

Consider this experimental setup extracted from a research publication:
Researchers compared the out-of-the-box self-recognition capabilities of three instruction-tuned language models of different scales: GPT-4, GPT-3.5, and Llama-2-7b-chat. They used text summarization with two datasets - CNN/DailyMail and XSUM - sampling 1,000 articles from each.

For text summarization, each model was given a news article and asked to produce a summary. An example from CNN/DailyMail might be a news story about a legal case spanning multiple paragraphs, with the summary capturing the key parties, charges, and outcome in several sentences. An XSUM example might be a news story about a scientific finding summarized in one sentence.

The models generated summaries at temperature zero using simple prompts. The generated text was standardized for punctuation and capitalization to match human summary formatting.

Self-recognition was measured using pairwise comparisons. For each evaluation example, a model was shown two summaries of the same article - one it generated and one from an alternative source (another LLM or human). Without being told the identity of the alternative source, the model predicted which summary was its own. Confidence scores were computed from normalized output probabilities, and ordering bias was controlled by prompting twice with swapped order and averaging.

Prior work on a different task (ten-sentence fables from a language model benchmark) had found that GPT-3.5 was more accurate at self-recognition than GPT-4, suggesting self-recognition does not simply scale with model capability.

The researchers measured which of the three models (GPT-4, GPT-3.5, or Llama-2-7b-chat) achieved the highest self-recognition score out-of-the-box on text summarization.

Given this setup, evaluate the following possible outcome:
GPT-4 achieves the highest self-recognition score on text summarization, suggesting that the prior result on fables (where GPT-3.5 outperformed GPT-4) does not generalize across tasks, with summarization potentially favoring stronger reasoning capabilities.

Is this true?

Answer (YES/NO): YES